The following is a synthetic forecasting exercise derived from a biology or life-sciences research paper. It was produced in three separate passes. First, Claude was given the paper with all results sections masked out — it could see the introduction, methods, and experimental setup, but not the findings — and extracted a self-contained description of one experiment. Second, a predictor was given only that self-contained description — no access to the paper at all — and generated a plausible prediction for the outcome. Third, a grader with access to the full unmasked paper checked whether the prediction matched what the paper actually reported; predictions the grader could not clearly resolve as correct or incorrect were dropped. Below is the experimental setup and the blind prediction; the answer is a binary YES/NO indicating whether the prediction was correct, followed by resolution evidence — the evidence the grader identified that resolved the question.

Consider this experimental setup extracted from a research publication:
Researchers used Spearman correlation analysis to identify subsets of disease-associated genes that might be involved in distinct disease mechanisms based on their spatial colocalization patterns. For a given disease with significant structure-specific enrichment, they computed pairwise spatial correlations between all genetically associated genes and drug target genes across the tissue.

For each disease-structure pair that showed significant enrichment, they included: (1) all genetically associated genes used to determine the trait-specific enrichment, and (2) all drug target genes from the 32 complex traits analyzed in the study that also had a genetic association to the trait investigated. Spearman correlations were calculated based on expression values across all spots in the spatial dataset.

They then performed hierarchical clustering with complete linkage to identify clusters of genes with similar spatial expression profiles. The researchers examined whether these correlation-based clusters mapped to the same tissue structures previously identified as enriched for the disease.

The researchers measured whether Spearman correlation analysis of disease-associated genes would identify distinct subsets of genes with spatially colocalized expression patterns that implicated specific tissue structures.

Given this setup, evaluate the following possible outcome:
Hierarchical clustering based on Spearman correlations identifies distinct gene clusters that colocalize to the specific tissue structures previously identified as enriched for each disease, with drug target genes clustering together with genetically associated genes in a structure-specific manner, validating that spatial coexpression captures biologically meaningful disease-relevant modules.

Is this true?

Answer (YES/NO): YES